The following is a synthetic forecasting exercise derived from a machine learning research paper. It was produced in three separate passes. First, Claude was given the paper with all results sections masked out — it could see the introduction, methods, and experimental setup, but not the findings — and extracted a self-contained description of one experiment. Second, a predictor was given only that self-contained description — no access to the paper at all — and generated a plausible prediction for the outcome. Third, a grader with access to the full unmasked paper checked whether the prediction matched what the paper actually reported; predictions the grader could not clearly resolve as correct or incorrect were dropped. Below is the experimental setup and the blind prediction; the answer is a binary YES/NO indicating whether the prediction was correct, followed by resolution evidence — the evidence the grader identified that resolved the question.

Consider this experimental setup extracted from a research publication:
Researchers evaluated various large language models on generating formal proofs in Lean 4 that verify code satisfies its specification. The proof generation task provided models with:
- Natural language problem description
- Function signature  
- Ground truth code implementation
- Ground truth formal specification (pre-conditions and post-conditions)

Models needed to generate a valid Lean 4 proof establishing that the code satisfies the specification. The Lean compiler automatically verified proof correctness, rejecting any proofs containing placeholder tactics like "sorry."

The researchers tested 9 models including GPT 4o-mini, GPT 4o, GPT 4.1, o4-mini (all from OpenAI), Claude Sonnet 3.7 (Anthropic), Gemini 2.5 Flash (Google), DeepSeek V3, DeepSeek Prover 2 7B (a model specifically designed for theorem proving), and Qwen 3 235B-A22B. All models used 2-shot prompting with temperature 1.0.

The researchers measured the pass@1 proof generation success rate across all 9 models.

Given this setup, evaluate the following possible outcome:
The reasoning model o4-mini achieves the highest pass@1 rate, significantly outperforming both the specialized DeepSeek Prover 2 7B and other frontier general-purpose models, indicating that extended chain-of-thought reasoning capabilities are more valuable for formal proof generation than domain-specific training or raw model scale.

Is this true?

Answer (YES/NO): YES